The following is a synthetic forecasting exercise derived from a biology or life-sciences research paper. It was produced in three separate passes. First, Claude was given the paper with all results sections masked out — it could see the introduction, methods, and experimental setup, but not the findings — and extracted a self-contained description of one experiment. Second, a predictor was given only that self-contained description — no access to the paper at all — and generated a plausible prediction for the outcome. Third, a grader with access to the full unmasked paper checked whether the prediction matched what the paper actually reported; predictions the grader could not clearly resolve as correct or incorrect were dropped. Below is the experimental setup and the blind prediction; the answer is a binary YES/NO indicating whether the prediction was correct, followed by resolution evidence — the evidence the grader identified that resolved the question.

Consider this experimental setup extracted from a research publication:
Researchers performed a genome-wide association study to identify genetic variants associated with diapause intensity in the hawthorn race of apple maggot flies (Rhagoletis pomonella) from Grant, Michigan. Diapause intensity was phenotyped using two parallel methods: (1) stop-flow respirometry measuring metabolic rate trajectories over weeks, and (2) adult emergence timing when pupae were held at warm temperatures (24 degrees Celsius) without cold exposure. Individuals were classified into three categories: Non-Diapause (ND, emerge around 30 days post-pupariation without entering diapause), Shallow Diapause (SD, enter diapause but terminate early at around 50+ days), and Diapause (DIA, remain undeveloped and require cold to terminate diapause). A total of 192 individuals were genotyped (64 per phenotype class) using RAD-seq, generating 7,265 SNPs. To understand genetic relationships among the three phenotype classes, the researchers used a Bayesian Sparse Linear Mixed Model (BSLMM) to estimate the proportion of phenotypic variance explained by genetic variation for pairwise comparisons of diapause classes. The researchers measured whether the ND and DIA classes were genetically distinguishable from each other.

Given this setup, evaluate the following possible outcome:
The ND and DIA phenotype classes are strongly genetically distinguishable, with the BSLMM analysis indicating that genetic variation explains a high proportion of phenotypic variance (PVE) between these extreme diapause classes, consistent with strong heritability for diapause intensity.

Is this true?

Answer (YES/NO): NO